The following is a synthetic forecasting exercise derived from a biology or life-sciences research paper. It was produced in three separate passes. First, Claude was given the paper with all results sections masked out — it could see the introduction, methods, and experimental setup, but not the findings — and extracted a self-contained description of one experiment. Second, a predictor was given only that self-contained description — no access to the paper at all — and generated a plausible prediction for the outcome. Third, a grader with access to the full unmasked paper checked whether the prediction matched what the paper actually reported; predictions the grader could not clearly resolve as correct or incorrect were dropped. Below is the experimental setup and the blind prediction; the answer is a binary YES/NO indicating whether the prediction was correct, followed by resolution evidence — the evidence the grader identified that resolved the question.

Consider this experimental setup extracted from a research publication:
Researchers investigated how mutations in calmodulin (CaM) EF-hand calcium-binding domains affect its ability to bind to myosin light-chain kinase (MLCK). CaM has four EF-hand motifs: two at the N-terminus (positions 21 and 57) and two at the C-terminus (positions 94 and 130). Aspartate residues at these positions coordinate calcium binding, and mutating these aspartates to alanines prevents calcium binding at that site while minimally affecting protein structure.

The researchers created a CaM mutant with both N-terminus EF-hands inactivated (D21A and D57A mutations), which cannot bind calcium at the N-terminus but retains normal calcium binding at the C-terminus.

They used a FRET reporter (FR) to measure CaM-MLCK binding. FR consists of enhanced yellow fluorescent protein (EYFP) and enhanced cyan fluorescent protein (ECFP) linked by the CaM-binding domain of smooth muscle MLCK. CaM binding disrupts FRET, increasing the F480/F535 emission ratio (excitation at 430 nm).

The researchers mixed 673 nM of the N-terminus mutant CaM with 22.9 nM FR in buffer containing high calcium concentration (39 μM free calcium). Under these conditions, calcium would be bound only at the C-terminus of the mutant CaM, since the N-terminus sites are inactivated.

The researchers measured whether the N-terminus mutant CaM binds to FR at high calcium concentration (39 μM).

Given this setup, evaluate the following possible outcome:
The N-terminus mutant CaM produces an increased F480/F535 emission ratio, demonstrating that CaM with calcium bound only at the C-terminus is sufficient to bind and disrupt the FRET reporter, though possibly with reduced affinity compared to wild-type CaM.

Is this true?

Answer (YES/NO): YES